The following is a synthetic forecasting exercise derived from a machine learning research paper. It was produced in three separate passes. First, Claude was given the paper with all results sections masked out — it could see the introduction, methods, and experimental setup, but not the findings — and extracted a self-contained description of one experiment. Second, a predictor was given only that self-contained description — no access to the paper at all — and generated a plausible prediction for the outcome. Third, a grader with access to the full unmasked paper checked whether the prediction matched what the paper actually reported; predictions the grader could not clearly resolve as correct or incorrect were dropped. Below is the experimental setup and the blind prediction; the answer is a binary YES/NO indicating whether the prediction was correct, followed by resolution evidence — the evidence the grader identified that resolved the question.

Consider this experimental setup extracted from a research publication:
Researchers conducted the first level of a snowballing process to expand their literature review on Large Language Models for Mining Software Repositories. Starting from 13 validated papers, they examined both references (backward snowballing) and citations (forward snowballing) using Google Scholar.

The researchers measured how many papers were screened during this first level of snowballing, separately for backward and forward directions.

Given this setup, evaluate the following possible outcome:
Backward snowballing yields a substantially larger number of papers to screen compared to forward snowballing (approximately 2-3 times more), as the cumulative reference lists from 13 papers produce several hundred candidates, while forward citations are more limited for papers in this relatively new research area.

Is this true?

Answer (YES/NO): NO